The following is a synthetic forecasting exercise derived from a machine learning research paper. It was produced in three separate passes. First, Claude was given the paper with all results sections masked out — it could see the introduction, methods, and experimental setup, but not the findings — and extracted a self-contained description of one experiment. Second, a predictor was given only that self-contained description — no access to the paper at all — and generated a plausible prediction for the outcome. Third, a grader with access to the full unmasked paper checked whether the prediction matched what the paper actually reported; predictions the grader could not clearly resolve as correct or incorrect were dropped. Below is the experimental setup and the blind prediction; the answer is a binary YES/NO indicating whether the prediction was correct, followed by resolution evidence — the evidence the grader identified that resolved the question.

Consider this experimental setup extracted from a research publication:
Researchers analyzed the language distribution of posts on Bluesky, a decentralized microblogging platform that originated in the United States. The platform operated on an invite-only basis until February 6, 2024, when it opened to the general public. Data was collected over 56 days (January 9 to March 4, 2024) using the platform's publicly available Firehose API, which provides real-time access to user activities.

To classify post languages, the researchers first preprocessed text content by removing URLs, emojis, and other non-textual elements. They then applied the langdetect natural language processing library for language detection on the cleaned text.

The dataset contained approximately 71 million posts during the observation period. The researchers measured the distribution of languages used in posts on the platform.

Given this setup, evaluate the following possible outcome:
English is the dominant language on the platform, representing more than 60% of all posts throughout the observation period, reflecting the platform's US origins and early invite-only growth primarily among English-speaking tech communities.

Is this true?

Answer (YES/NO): NO